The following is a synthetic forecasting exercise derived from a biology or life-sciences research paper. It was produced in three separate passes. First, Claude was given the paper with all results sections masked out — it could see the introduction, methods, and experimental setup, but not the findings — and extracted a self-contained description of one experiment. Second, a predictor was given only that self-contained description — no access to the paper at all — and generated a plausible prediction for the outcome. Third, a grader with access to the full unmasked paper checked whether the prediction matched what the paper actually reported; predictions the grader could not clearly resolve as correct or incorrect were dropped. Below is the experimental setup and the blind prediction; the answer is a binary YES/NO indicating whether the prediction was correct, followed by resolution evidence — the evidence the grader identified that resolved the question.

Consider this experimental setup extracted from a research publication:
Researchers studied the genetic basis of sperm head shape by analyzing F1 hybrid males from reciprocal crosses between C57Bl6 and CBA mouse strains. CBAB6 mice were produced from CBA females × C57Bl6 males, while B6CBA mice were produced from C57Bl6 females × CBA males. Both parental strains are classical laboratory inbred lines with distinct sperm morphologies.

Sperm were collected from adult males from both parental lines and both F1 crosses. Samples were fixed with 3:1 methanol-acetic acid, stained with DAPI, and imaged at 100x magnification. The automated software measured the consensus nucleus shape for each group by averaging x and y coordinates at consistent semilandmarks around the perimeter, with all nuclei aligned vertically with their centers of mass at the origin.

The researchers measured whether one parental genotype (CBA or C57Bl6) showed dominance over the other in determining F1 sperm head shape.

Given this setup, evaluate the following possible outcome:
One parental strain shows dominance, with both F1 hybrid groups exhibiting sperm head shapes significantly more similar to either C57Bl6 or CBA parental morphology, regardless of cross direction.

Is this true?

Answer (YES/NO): YES